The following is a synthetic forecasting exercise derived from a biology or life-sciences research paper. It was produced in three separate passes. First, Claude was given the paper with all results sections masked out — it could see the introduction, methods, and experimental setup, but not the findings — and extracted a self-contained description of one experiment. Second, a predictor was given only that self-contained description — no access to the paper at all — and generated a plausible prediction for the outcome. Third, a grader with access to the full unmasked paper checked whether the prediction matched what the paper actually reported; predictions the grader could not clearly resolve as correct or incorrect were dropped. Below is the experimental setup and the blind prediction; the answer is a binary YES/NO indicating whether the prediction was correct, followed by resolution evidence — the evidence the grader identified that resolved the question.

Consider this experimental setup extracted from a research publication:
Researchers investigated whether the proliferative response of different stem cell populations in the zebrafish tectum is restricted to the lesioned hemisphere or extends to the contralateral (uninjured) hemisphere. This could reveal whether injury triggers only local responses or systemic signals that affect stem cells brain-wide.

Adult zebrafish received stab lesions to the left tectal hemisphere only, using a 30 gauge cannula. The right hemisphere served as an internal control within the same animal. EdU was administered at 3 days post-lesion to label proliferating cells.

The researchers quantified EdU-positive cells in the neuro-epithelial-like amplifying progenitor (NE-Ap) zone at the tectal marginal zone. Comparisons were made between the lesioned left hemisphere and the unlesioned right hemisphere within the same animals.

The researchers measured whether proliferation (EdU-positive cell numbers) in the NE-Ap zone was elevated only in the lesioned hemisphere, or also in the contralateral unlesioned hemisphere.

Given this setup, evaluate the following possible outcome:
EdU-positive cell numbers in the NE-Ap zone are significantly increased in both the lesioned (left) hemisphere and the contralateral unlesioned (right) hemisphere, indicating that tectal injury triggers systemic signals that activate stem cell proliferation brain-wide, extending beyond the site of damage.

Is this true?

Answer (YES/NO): NO